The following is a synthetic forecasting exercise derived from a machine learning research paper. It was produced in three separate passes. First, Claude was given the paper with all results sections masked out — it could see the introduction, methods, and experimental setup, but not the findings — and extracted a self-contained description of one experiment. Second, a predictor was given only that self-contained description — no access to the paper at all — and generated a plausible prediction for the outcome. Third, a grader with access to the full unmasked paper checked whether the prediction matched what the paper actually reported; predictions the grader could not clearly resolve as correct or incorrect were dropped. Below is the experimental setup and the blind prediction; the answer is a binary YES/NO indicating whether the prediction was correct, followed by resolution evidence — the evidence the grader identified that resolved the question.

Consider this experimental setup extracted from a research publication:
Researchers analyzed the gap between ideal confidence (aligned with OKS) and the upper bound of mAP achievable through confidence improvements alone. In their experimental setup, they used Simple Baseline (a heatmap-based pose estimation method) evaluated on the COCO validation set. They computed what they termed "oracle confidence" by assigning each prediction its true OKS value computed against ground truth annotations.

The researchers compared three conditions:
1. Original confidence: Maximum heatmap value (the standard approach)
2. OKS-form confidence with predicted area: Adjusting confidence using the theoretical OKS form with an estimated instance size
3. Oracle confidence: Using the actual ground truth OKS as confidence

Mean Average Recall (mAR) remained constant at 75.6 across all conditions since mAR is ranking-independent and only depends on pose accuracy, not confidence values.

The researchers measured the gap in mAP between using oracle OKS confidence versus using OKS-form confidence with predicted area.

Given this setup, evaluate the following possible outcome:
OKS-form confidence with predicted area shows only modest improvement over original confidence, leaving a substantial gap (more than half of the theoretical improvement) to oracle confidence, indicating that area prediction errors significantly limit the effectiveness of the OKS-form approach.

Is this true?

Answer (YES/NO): YES